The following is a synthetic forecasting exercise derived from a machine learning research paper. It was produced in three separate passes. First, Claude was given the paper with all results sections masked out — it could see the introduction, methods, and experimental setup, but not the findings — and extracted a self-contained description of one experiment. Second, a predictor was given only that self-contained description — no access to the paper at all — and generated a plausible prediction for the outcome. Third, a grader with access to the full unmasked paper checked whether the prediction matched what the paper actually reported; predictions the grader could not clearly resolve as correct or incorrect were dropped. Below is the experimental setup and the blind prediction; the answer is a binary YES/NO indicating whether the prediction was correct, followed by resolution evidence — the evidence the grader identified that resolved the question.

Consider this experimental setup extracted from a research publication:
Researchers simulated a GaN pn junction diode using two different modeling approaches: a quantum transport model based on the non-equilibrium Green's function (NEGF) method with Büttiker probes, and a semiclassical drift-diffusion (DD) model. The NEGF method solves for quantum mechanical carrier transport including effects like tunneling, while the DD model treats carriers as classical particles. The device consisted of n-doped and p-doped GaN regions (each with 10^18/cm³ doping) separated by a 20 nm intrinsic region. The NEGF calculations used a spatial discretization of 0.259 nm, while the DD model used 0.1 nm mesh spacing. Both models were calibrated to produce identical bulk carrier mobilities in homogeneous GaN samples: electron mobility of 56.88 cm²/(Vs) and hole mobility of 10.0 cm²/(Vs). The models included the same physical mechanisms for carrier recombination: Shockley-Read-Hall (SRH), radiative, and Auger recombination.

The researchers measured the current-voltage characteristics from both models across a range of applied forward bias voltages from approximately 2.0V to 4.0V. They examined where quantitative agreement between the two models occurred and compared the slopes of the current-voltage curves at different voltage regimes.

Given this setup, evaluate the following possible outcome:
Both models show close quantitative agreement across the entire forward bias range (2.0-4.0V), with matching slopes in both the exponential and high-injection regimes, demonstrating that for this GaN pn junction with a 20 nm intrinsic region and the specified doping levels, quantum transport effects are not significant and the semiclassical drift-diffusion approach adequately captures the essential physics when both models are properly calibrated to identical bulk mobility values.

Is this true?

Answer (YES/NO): NO